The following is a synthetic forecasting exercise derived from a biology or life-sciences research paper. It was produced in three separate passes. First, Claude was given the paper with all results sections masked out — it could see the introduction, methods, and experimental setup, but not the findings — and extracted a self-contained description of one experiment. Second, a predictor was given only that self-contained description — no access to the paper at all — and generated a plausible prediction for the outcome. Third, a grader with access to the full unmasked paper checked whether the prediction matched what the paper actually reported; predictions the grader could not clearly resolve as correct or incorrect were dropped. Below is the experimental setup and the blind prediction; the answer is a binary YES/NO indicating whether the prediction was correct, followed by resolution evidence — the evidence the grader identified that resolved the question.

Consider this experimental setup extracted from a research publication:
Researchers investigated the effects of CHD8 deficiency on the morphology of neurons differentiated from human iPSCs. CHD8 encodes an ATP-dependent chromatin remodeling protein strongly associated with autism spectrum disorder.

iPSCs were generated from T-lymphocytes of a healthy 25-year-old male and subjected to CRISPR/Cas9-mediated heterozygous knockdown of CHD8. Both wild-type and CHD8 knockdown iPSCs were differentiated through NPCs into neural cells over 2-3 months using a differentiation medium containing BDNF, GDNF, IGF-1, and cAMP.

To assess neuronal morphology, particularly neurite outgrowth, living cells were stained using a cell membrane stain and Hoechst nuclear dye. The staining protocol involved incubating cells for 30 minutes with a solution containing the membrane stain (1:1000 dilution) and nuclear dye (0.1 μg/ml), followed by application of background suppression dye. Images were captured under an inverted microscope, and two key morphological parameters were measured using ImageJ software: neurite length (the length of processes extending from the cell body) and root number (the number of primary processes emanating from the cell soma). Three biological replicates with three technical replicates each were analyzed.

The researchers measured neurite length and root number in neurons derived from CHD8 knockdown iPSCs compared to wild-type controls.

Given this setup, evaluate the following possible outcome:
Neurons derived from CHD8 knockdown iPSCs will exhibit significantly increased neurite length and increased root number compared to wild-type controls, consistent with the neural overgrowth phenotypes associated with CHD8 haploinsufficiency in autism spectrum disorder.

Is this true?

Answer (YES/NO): NO